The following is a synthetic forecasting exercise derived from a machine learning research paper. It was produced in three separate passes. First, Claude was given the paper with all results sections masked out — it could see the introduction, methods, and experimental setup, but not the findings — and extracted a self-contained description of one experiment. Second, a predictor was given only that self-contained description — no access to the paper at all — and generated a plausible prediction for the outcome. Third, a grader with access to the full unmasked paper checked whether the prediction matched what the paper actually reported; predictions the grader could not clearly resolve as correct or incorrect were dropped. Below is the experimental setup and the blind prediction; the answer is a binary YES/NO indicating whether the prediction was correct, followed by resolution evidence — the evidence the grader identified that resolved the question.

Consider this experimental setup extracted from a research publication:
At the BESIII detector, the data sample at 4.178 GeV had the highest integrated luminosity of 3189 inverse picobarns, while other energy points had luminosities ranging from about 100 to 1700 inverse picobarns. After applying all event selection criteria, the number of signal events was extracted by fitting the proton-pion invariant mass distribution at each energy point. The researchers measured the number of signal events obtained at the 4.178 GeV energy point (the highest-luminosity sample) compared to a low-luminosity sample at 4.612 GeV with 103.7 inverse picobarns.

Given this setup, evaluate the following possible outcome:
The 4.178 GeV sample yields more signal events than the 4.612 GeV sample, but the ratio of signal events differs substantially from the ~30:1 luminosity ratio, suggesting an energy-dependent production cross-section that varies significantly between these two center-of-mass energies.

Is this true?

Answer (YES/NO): YES